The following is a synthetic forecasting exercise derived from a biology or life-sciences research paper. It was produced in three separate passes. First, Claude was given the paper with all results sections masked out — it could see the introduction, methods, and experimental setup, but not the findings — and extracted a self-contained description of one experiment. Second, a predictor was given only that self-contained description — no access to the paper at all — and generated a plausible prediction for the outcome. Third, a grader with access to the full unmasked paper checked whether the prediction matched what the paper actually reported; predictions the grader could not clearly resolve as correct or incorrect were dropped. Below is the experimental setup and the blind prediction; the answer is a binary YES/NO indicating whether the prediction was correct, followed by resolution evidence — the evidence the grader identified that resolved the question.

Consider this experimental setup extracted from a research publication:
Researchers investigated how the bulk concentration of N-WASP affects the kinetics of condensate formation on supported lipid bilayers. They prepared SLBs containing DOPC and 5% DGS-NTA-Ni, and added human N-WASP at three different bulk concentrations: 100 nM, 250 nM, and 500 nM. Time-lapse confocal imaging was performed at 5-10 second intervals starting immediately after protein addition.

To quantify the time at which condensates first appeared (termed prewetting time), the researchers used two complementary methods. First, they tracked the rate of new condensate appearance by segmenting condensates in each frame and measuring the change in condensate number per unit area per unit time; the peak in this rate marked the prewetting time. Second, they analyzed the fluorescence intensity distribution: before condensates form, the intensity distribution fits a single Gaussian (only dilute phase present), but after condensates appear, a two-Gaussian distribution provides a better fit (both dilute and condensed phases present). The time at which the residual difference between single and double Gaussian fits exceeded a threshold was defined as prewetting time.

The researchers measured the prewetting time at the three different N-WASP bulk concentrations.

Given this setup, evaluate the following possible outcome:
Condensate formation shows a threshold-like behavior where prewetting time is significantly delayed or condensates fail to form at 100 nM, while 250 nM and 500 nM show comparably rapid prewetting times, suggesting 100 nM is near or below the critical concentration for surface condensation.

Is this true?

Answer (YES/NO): NO